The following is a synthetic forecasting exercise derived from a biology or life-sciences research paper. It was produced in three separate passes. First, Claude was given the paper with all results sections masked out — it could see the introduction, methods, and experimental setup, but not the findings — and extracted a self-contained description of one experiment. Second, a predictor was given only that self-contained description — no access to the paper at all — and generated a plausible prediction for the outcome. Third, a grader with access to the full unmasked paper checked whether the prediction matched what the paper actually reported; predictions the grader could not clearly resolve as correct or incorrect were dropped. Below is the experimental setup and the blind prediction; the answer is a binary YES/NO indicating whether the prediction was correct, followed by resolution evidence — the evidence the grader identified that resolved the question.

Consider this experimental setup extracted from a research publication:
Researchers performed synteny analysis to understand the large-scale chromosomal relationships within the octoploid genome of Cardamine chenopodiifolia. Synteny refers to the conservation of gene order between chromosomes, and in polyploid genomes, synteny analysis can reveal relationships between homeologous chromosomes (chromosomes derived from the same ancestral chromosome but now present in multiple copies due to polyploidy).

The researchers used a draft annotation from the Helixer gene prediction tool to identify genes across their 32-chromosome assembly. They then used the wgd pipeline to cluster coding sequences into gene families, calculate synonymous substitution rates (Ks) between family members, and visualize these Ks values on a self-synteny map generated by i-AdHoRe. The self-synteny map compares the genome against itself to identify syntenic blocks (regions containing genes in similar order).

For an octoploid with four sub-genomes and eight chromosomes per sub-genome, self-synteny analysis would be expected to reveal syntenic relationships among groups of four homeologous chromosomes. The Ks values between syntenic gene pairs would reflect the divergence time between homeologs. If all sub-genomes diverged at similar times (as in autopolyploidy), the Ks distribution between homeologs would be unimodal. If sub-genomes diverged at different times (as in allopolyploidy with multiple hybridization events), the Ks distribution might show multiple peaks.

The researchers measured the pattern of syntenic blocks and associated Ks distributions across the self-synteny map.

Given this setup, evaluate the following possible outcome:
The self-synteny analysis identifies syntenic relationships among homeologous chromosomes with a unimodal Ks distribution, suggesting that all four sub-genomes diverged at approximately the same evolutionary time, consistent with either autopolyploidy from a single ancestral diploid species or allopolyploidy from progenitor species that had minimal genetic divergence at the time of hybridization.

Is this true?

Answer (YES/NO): NO